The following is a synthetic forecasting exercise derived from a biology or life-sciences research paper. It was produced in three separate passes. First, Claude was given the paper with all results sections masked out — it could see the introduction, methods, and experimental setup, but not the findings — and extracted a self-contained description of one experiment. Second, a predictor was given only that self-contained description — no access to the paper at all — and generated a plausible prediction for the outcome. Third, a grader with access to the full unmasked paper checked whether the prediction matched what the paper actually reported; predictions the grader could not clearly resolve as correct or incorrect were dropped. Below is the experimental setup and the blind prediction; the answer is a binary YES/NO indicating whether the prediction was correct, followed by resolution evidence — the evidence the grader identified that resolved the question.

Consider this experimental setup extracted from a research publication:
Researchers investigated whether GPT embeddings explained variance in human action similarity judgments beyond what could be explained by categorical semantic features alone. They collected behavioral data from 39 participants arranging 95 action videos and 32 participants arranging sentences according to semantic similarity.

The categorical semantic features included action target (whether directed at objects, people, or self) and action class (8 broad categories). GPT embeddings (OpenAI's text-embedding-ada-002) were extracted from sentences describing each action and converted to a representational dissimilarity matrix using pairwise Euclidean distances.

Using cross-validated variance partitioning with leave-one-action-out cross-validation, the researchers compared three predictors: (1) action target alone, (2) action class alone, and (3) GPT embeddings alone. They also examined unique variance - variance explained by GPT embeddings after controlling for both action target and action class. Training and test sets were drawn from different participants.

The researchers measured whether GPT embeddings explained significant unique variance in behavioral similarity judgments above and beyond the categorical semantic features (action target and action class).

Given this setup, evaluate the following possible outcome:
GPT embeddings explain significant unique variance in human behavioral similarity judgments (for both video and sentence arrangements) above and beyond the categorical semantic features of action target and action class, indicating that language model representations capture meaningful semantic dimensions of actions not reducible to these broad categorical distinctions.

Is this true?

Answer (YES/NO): YES